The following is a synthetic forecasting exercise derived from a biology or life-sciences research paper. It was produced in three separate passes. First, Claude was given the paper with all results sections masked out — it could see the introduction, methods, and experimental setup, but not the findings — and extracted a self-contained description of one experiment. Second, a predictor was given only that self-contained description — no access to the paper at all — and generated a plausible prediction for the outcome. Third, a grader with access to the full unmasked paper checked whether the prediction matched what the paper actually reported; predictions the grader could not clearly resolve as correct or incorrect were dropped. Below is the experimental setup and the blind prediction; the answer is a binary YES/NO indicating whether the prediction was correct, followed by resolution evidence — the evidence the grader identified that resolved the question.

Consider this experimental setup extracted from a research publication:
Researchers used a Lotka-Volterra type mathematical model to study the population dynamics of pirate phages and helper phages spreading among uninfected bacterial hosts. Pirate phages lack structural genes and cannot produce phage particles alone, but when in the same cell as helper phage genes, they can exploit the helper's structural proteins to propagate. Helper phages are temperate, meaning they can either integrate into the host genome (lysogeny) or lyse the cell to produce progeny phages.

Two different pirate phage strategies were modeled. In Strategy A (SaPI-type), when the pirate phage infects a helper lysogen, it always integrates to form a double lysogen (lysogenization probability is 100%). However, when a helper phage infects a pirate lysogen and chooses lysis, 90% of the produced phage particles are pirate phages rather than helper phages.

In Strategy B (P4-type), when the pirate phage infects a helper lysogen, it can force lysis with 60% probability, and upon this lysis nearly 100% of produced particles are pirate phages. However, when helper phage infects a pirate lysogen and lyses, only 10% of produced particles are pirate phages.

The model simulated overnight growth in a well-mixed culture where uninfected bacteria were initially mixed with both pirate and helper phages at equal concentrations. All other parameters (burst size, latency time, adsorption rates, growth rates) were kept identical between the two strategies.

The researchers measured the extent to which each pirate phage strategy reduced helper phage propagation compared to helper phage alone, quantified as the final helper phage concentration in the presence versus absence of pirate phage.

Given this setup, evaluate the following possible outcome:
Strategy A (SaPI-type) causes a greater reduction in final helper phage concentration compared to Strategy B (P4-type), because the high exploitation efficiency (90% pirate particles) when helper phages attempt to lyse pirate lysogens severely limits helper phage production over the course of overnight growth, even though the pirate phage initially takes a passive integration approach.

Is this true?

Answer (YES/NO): YES